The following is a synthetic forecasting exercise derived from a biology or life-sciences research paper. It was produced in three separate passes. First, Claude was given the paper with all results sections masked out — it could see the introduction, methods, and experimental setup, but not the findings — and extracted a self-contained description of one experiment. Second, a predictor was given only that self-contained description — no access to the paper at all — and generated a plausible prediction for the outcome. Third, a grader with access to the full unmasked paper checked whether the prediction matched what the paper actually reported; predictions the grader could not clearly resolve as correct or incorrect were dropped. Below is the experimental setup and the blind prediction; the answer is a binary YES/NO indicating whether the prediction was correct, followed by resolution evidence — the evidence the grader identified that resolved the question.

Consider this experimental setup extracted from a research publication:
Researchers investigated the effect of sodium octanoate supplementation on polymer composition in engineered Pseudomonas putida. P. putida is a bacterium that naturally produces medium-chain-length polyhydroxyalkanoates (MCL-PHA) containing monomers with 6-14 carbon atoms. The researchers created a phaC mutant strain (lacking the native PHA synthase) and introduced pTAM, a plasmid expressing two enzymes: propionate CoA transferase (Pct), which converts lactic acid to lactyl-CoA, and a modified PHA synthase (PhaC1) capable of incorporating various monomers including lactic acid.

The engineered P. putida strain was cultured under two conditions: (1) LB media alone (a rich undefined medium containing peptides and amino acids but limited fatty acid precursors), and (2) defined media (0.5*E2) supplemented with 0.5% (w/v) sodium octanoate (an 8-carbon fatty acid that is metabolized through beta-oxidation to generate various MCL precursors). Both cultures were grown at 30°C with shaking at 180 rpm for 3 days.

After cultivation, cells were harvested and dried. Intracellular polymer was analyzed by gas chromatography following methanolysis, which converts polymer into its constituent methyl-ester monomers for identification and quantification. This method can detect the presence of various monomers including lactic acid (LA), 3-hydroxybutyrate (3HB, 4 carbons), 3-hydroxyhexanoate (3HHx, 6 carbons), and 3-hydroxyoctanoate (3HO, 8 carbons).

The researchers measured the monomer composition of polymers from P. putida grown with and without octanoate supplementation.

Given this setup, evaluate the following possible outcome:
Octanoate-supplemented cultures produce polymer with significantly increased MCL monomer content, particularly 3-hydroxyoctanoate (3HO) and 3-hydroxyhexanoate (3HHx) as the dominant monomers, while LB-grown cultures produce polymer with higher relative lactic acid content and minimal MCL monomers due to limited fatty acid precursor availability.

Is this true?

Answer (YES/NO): NO